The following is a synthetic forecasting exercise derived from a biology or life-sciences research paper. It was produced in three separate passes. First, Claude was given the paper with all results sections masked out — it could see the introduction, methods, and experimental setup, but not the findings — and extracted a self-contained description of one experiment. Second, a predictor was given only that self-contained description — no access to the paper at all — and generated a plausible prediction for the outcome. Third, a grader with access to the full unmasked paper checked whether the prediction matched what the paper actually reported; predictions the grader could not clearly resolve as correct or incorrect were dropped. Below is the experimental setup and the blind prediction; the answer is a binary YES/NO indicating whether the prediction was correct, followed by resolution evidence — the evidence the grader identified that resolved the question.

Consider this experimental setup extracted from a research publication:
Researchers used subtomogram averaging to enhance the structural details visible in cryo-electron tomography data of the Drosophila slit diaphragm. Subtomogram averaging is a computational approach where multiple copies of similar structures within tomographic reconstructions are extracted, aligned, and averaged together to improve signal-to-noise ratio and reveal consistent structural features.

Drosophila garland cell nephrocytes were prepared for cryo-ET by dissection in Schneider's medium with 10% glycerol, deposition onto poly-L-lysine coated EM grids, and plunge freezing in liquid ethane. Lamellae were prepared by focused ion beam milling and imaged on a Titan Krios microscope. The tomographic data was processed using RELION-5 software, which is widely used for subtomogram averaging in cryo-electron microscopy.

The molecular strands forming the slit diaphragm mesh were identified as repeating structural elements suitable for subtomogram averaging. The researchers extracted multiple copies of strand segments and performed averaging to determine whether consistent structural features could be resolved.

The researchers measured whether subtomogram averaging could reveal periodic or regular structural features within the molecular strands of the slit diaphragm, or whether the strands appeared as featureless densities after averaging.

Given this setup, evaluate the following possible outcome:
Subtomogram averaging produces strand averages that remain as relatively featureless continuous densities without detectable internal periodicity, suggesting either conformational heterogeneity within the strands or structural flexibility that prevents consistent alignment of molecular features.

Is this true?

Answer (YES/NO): NO